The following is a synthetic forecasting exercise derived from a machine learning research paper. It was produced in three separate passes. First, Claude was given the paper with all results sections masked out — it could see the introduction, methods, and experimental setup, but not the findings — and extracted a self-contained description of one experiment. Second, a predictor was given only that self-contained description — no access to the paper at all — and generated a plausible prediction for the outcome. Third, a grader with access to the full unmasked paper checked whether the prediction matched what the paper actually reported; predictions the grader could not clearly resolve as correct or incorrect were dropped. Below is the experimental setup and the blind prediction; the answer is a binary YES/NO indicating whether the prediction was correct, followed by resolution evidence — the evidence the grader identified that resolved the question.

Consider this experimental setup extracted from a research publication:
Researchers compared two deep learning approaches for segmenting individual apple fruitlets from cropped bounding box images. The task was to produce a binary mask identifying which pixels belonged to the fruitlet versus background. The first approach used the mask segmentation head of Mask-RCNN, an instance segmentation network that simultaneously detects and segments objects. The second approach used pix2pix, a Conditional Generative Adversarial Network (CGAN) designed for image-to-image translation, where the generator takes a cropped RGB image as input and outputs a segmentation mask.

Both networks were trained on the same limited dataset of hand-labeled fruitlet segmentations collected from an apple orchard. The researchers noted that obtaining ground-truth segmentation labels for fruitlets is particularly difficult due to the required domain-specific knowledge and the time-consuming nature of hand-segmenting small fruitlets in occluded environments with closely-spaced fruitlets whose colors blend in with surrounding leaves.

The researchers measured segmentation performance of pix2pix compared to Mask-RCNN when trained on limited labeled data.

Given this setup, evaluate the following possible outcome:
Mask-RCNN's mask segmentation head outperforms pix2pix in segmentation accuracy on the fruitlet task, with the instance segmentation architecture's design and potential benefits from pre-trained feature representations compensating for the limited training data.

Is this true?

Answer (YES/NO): NO